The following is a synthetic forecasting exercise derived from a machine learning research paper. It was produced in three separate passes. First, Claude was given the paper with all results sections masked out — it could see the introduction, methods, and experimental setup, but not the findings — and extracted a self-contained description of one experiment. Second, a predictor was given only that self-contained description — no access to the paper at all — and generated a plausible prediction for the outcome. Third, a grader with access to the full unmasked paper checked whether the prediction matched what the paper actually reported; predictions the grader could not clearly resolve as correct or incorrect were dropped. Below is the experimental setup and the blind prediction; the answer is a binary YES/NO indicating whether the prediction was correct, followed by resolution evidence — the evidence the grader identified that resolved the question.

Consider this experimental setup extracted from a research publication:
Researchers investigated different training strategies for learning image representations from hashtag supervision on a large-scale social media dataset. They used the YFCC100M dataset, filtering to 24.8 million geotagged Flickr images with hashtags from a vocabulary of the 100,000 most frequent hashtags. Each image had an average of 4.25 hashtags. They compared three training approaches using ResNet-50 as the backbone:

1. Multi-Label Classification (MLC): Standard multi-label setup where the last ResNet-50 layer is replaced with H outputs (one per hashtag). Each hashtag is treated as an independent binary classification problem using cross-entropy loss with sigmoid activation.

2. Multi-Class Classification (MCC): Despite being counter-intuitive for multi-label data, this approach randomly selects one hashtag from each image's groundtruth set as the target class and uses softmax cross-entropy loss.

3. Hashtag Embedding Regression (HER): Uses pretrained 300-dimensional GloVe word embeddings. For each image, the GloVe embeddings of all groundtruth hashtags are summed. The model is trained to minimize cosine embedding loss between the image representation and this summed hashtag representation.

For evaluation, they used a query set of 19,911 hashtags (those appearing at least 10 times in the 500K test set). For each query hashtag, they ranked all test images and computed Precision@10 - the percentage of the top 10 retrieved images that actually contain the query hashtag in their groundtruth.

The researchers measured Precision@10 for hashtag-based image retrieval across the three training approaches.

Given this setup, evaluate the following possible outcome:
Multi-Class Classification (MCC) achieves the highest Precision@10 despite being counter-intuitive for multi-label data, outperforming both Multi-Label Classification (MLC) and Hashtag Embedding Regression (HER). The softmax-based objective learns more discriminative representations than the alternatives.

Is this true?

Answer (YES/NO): YES